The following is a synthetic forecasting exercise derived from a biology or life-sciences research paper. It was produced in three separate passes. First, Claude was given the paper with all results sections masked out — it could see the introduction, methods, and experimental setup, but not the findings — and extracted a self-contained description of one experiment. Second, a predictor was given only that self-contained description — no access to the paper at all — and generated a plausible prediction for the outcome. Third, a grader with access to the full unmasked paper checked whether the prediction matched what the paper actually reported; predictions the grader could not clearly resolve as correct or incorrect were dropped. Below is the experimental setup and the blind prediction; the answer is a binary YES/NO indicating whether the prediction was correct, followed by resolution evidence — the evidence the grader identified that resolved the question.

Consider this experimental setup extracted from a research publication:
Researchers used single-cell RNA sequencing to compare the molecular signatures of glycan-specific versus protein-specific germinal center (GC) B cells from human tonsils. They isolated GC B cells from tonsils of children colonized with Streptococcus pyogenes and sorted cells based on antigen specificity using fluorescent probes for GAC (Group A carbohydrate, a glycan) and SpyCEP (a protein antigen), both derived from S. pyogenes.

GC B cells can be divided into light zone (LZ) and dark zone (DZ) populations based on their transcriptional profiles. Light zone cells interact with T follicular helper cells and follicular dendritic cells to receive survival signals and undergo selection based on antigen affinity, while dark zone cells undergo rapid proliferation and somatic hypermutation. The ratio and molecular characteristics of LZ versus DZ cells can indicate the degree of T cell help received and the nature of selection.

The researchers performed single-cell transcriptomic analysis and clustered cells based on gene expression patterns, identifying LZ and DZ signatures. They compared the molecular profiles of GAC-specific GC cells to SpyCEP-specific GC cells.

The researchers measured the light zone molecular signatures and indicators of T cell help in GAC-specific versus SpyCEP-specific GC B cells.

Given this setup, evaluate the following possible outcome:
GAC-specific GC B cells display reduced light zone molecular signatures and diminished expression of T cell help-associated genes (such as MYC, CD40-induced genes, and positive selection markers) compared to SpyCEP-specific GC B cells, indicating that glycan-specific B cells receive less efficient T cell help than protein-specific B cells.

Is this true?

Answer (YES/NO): YES